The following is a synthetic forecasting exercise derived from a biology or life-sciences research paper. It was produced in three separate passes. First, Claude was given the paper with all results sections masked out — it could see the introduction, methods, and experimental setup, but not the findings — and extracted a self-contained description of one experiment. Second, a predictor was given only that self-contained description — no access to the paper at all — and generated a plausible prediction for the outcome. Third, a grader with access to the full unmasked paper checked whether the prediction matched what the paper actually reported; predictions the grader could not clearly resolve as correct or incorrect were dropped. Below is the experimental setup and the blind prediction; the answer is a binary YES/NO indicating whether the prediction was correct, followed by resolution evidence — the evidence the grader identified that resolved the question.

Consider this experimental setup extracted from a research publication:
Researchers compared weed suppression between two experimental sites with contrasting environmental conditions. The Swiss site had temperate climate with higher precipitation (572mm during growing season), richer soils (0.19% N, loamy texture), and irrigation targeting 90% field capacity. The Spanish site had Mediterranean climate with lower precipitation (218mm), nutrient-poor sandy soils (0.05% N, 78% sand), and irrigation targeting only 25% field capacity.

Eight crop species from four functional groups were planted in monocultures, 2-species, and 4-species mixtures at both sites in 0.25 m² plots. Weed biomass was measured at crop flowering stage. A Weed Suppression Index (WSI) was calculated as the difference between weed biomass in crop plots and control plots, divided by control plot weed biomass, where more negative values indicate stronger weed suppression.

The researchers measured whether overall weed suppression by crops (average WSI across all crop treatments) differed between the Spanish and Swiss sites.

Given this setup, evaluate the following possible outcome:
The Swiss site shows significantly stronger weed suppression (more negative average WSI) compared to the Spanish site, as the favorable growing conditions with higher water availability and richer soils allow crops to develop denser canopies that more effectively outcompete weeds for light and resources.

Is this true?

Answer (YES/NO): YES